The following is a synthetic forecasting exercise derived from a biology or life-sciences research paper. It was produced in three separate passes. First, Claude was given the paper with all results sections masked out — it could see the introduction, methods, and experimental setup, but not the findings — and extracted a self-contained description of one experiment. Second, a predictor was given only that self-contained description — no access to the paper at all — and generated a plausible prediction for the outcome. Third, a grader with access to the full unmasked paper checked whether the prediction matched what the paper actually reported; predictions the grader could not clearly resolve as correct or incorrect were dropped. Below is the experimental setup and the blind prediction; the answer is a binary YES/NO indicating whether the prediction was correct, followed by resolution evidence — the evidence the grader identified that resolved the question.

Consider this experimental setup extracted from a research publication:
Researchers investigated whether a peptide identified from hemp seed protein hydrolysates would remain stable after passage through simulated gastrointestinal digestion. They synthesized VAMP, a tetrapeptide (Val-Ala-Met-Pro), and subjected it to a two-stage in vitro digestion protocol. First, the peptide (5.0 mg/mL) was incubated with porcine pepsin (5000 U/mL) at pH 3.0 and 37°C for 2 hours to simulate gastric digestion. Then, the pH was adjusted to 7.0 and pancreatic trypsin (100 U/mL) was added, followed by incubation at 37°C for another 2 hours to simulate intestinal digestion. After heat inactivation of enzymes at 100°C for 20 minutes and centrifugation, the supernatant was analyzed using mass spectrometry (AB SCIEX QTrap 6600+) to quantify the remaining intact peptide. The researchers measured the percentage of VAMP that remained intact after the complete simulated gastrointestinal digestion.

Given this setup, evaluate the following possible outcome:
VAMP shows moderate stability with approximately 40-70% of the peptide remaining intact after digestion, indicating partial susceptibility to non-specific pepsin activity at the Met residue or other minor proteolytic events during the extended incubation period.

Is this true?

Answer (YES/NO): NO